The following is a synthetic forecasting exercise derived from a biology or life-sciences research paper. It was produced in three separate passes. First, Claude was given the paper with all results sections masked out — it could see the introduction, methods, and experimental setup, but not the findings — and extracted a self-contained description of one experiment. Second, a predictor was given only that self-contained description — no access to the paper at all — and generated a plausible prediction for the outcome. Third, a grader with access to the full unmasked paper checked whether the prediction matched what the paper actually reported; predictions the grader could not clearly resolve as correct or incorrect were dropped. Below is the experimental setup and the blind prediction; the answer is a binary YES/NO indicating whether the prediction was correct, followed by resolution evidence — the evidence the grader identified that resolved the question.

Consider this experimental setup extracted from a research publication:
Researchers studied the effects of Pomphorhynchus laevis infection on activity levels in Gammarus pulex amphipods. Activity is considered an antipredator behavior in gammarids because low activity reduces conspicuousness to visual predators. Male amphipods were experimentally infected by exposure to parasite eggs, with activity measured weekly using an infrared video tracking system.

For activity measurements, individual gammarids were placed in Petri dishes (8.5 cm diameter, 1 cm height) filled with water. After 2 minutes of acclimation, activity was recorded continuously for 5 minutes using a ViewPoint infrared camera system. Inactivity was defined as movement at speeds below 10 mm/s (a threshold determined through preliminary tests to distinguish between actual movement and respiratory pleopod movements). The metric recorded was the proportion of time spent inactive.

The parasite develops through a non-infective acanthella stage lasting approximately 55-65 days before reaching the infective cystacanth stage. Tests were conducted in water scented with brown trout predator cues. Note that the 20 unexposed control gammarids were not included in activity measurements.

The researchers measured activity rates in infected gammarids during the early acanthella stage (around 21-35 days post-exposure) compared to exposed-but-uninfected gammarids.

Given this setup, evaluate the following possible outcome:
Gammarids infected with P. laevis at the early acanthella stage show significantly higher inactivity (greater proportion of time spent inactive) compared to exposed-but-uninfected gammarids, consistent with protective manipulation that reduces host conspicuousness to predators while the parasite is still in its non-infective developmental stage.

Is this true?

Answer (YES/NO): YES